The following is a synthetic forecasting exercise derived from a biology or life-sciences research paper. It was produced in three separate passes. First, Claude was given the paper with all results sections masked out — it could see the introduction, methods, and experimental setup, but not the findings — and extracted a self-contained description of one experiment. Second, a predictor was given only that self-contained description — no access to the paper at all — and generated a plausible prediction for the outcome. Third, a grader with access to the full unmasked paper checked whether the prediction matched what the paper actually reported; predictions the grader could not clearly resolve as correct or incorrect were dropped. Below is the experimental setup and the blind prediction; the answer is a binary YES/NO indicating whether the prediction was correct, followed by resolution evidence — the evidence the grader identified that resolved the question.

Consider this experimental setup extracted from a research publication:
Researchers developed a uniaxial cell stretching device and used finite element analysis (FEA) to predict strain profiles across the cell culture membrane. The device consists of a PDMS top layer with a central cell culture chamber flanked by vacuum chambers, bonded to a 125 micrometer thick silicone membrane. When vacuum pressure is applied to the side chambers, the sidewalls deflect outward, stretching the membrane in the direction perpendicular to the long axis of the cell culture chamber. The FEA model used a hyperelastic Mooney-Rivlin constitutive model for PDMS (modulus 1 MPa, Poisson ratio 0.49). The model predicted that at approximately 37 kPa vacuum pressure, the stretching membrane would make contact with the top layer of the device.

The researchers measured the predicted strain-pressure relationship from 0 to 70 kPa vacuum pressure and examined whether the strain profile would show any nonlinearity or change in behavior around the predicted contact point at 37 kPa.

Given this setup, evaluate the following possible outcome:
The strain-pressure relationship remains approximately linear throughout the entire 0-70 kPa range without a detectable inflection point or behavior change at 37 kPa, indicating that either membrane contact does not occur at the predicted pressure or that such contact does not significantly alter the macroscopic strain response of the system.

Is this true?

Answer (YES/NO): NO